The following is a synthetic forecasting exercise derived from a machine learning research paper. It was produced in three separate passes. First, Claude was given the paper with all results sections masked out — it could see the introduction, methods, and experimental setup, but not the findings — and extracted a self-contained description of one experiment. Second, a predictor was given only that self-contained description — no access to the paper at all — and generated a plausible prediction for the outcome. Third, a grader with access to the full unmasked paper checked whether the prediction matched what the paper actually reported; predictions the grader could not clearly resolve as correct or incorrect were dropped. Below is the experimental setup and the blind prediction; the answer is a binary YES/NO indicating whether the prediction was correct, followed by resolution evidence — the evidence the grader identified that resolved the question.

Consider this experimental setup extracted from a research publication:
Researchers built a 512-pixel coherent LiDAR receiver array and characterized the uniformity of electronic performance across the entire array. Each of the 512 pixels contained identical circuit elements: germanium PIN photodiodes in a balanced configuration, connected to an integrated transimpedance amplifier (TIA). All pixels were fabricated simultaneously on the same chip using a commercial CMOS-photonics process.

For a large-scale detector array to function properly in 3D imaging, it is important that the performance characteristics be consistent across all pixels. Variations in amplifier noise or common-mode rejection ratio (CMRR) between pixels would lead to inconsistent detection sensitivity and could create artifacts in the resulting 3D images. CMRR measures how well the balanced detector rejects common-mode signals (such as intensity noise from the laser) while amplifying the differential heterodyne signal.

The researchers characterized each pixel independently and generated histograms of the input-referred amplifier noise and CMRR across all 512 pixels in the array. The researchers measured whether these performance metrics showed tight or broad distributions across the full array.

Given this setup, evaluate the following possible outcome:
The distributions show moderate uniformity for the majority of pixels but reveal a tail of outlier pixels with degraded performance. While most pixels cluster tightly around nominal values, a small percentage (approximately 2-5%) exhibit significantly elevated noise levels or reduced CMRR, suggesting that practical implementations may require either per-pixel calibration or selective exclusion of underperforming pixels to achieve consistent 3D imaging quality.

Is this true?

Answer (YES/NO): NO